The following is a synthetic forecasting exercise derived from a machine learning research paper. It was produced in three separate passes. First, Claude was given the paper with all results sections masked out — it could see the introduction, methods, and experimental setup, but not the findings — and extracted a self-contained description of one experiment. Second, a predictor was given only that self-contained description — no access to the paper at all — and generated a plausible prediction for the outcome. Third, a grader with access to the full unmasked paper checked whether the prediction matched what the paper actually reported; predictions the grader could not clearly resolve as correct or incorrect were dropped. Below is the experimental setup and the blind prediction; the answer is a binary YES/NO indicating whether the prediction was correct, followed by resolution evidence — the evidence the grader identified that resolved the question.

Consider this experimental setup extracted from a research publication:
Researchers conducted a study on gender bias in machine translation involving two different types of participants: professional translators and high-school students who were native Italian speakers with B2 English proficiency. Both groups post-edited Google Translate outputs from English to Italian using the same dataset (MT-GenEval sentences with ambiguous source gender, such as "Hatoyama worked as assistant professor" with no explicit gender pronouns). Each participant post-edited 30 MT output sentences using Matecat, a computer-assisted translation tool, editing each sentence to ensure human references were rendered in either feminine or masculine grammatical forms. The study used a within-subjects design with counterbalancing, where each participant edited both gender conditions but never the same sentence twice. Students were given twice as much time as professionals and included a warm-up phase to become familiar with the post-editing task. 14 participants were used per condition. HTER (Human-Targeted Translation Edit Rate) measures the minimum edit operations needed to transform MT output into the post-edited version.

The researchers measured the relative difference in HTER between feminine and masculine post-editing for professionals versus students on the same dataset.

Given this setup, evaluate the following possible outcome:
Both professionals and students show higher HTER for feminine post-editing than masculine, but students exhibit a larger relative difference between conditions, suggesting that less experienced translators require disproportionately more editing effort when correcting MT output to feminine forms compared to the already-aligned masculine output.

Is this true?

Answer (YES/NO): YES